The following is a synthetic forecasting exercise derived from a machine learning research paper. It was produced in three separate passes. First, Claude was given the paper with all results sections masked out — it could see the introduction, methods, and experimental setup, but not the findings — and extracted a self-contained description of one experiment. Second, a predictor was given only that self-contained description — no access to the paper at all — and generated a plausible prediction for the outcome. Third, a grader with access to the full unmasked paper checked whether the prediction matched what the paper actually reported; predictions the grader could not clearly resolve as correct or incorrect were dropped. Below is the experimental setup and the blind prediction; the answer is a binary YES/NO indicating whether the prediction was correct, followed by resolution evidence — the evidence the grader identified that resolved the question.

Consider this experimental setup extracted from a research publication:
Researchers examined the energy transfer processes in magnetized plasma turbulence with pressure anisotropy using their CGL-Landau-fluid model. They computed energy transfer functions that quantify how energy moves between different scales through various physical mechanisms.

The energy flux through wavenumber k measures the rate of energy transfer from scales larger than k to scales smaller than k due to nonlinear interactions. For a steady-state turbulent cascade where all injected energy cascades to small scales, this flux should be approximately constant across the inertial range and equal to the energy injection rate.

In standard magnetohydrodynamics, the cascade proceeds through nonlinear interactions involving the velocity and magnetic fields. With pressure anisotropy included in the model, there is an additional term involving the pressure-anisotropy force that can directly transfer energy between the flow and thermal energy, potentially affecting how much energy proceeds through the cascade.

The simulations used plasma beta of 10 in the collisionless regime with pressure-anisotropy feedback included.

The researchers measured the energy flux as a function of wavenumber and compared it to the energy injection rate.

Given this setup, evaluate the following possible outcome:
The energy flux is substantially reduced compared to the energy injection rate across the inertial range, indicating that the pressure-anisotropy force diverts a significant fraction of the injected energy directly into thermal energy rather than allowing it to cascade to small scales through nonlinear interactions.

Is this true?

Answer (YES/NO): NO